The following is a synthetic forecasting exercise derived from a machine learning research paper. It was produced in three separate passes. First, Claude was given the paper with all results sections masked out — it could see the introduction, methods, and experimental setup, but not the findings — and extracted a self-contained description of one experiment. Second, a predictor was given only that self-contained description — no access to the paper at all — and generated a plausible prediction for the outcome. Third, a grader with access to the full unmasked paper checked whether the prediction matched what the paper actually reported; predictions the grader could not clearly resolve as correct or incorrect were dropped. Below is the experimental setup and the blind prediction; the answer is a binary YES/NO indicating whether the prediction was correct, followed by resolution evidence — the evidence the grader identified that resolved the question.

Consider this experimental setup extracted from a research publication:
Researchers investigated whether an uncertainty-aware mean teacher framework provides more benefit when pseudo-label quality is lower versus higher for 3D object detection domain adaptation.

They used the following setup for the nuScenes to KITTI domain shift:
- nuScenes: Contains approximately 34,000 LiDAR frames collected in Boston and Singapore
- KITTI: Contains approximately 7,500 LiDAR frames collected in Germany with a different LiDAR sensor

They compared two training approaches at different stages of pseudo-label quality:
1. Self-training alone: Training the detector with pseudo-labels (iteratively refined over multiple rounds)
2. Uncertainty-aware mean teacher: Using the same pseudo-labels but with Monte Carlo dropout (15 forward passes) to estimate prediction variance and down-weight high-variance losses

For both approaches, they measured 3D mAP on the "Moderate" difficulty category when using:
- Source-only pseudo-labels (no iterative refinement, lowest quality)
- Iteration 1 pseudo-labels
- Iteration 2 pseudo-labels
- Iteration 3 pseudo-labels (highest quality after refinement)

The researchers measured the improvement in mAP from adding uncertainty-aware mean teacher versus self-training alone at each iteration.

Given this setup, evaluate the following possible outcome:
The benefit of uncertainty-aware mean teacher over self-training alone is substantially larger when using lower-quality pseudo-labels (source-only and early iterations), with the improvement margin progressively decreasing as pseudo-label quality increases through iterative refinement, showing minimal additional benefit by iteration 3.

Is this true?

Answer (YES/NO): YES